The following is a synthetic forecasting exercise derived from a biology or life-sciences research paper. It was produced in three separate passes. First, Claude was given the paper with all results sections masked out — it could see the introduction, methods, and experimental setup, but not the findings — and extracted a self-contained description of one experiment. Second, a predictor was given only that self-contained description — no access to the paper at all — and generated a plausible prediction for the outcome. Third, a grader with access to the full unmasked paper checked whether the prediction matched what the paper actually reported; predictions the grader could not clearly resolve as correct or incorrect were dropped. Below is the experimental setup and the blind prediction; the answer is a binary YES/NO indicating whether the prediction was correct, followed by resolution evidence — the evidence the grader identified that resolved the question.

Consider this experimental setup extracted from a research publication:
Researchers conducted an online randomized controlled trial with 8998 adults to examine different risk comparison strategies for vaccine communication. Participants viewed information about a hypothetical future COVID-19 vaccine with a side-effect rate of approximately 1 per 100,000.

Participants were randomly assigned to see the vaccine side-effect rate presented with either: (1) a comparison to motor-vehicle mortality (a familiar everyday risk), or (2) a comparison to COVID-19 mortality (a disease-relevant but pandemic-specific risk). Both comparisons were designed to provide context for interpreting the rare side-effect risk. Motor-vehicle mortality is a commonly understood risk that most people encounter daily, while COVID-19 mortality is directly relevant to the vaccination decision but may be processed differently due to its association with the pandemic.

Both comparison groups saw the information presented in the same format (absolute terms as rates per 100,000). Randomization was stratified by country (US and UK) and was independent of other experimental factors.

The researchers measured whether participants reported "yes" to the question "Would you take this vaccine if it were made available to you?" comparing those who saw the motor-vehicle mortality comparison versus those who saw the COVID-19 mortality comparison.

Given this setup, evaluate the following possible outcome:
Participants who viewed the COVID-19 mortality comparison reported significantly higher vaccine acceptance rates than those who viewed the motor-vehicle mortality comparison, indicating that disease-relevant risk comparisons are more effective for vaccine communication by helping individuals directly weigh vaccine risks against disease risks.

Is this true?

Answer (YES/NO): NO